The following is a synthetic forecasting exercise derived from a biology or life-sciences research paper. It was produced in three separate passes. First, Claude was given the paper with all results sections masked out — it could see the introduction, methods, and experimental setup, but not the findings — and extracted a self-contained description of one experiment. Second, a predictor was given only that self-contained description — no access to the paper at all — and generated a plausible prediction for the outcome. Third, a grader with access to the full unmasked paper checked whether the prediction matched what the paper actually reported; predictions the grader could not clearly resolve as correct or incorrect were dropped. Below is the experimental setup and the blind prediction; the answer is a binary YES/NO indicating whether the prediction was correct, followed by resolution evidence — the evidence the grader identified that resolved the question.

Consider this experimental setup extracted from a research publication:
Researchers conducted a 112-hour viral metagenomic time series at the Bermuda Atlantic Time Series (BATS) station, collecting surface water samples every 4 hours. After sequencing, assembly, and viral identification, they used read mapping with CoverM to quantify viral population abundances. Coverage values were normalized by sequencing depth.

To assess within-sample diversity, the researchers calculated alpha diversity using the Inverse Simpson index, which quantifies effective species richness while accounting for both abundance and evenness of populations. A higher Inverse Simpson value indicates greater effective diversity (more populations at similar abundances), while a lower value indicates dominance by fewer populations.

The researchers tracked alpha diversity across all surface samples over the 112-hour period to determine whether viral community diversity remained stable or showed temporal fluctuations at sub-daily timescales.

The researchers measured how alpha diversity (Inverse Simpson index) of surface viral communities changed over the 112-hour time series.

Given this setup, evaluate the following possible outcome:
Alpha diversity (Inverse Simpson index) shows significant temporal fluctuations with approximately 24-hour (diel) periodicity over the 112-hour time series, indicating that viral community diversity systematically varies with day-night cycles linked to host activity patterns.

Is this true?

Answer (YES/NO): NO